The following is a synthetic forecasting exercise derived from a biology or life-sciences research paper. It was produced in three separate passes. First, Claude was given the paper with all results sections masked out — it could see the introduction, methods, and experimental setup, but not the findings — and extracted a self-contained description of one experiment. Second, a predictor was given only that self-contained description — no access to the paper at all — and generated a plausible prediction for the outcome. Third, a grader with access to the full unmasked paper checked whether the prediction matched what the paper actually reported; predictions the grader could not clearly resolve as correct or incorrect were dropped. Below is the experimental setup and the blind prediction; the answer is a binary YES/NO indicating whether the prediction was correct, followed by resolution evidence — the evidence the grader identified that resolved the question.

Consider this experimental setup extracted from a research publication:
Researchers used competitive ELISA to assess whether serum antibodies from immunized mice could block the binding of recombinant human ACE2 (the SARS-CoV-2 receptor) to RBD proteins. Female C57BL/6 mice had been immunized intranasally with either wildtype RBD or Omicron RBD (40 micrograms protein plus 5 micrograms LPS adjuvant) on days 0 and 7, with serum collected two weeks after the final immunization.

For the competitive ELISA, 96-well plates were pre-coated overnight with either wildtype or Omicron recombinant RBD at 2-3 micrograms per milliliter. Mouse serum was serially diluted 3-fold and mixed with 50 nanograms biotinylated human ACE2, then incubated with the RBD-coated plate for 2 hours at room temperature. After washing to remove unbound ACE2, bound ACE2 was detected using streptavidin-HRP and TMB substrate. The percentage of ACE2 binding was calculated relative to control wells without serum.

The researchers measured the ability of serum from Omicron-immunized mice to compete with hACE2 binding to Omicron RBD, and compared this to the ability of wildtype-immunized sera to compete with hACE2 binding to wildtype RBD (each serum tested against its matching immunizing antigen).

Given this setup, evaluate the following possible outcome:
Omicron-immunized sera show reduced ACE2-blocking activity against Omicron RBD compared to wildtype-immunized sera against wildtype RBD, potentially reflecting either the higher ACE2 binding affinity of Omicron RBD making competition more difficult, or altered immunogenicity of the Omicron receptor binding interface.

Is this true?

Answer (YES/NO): YES